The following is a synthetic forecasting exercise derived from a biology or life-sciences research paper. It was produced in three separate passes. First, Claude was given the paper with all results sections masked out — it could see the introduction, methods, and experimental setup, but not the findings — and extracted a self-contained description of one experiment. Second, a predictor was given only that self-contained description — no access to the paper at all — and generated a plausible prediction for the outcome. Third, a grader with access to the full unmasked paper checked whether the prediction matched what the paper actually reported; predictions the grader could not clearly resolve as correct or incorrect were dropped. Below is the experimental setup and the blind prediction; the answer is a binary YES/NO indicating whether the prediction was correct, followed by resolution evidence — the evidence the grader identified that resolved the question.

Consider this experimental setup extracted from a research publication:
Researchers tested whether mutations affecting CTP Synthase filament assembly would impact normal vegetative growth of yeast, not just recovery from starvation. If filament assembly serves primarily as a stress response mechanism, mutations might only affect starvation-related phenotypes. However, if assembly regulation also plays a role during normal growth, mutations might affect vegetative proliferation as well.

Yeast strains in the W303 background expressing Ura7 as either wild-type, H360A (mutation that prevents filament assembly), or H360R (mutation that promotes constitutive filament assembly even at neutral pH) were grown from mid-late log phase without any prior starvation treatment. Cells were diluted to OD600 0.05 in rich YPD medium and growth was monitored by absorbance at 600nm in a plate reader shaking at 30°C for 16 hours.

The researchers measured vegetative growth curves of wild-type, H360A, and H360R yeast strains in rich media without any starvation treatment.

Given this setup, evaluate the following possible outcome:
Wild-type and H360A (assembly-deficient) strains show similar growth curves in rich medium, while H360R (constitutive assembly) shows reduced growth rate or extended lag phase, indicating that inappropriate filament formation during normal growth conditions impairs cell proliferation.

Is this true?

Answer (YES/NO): YES